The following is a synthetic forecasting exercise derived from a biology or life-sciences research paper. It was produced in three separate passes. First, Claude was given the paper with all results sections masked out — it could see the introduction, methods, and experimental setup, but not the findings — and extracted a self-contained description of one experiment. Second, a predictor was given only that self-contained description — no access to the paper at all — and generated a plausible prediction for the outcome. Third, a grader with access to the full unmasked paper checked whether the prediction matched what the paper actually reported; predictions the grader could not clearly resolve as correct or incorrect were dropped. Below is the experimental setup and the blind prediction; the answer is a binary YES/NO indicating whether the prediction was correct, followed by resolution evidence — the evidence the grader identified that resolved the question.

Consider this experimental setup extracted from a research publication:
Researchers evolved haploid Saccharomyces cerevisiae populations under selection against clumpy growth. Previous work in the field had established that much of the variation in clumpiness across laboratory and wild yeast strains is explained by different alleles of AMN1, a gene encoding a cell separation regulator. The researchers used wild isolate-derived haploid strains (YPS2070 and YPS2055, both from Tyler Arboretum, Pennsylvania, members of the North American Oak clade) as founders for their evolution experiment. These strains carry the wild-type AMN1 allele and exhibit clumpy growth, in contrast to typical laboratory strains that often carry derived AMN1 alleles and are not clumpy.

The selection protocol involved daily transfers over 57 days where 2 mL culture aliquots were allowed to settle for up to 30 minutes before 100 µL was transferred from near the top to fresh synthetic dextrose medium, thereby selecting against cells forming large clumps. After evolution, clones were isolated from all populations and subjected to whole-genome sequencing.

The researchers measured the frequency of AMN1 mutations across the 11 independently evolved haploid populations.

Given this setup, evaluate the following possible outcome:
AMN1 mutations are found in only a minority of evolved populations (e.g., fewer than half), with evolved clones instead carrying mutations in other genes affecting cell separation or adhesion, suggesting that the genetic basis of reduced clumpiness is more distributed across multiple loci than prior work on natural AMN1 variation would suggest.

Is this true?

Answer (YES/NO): NO